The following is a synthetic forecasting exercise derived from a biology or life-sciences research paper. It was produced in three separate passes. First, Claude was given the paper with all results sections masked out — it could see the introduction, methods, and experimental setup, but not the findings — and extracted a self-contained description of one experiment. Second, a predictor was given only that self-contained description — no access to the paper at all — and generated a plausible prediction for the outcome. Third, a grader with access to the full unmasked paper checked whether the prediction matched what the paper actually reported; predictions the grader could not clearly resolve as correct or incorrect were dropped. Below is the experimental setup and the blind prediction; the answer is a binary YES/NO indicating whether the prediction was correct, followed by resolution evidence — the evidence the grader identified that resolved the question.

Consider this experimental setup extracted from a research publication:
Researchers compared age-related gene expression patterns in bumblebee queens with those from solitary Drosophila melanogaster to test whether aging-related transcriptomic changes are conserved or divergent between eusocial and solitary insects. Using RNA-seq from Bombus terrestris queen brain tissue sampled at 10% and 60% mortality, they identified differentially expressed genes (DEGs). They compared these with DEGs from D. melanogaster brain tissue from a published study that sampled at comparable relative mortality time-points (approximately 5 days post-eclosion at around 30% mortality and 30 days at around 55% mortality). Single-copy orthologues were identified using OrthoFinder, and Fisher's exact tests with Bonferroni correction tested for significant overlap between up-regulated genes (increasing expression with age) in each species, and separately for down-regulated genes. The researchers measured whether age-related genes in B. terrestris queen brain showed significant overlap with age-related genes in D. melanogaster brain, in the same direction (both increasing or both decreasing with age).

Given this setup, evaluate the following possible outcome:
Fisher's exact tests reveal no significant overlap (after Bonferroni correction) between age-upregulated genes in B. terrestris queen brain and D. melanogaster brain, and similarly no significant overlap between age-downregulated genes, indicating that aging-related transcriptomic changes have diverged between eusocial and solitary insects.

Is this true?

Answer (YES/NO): YES